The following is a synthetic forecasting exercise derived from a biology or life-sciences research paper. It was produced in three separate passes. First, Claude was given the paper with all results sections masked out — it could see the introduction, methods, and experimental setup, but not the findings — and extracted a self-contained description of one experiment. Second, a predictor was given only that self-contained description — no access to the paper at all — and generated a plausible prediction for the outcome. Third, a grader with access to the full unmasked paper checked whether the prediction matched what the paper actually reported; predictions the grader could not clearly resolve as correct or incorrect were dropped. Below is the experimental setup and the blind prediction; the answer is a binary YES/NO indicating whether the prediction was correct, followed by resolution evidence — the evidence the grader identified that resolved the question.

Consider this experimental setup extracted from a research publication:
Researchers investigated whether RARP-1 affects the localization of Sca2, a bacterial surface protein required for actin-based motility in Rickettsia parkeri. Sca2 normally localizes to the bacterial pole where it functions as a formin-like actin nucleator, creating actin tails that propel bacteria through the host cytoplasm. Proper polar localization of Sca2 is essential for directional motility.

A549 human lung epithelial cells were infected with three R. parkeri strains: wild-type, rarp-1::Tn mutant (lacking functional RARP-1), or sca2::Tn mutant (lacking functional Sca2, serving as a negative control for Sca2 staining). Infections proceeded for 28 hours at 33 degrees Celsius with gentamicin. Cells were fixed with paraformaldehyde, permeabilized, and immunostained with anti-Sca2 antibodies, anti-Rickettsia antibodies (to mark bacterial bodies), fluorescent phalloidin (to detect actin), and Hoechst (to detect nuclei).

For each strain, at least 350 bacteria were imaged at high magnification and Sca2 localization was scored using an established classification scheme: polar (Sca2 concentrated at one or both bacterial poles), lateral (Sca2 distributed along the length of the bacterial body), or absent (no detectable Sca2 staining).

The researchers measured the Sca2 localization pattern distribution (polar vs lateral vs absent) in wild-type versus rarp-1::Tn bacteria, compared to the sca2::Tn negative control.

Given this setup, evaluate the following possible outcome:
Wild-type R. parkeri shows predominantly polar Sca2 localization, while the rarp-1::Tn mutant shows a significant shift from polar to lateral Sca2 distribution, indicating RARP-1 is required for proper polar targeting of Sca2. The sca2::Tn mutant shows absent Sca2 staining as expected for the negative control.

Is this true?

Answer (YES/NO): NO